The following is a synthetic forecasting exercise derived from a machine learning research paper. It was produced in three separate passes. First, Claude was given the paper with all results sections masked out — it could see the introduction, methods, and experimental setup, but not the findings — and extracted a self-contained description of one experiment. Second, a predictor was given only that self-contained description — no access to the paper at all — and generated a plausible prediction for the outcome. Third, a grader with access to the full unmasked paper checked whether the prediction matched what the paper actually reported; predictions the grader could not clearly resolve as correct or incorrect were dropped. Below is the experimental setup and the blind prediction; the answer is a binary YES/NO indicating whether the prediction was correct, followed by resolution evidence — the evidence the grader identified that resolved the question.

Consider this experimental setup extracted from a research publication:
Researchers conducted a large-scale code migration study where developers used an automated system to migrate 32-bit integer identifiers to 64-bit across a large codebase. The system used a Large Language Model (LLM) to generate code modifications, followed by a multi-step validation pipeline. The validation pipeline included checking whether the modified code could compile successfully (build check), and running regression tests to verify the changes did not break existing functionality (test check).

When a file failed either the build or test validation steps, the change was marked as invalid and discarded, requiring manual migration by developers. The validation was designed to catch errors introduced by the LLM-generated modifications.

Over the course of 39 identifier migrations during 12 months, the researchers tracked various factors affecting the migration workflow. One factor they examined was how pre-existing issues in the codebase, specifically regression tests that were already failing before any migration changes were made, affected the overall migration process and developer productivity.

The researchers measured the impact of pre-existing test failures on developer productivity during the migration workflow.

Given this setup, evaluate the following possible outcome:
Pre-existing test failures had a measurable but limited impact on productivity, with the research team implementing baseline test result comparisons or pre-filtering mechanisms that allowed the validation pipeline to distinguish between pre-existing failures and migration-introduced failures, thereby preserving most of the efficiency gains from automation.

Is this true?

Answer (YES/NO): NO